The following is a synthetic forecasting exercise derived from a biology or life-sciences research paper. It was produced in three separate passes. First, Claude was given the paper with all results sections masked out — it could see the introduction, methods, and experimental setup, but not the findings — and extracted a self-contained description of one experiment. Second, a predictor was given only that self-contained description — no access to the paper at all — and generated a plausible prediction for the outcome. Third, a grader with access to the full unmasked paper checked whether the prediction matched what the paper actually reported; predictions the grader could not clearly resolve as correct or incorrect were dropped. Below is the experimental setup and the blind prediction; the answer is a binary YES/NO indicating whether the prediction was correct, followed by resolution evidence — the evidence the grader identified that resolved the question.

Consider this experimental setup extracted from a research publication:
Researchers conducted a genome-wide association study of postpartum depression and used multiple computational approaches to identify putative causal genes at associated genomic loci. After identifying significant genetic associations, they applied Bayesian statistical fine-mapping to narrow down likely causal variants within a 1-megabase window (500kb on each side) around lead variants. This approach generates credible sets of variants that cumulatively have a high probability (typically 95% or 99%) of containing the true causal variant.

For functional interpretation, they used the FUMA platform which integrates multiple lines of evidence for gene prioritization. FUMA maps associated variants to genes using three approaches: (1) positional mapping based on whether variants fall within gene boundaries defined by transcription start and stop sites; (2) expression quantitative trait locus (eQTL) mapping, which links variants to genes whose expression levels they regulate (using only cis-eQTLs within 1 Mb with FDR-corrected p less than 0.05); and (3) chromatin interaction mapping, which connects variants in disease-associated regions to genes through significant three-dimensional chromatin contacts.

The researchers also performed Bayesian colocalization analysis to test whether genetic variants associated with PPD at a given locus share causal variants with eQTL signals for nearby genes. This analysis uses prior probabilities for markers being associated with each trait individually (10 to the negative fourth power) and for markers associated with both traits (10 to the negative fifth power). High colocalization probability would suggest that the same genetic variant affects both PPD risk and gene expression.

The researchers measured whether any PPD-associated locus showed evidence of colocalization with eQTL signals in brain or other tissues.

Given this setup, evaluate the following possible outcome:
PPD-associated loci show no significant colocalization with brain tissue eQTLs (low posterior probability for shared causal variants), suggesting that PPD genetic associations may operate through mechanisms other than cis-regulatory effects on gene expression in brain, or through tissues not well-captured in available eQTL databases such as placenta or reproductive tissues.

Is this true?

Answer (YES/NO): NO